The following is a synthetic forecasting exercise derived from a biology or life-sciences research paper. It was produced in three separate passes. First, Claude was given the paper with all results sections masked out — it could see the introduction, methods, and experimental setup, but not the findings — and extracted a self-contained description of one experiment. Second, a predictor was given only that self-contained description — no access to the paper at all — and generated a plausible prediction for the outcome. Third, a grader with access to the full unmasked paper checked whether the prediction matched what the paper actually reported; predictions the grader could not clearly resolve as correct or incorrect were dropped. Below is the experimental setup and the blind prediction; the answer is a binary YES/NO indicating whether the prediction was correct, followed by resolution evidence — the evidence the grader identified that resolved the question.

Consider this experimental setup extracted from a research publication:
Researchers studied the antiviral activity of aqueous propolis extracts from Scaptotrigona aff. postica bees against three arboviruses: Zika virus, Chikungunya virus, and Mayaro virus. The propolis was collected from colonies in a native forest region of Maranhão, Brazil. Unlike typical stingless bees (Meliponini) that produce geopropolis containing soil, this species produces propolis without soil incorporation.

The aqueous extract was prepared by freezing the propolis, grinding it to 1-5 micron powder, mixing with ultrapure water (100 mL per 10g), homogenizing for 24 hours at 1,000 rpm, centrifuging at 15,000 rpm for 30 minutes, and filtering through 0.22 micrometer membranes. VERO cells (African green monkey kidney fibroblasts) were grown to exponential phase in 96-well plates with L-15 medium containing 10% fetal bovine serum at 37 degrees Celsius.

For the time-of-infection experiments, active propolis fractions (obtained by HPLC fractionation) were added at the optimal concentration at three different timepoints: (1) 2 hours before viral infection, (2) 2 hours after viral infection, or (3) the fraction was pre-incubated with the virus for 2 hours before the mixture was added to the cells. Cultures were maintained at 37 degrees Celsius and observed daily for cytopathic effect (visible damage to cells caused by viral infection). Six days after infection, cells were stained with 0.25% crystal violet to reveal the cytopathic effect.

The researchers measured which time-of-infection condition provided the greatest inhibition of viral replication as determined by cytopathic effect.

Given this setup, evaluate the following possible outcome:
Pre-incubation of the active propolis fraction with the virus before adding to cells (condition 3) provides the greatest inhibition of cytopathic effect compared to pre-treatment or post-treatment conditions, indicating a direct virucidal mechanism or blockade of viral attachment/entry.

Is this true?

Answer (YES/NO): NO